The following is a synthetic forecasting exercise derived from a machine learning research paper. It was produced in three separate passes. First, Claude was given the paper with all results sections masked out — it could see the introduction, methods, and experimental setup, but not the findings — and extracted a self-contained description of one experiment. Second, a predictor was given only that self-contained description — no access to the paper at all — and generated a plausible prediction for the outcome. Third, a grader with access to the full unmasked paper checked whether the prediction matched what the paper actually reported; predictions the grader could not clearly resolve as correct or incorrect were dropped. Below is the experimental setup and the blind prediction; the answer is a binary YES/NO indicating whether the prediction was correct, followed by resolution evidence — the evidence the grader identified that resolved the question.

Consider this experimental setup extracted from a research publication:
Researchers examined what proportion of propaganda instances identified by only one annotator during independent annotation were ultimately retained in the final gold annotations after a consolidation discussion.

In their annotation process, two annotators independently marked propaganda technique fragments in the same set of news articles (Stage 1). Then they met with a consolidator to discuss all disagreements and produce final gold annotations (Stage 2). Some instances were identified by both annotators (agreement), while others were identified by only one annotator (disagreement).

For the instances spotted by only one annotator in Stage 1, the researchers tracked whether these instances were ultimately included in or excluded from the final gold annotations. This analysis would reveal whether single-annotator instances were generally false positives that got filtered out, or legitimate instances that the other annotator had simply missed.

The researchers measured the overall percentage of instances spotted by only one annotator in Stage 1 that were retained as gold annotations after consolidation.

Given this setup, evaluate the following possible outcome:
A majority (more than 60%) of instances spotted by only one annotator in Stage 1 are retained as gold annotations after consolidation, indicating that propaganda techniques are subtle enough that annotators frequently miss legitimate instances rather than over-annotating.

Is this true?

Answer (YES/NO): NO